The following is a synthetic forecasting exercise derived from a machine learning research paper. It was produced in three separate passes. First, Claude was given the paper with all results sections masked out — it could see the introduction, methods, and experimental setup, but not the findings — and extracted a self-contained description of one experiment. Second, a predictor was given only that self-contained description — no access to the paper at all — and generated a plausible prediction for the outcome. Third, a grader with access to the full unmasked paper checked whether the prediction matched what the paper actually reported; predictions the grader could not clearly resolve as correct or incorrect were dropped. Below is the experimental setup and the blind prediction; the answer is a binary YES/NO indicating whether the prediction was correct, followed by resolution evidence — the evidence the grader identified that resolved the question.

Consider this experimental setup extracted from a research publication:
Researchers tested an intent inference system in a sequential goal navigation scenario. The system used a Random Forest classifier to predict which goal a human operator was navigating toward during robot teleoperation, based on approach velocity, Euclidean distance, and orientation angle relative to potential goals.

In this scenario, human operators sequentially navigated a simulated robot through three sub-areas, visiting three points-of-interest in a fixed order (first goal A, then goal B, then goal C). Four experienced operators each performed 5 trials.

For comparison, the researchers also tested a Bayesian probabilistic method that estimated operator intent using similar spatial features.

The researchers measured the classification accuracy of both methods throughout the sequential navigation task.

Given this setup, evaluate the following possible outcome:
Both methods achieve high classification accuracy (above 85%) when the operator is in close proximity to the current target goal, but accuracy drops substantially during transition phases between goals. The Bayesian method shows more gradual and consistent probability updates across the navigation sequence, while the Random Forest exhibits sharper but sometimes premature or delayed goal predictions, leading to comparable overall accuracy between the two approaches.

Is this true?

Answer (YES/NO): NO